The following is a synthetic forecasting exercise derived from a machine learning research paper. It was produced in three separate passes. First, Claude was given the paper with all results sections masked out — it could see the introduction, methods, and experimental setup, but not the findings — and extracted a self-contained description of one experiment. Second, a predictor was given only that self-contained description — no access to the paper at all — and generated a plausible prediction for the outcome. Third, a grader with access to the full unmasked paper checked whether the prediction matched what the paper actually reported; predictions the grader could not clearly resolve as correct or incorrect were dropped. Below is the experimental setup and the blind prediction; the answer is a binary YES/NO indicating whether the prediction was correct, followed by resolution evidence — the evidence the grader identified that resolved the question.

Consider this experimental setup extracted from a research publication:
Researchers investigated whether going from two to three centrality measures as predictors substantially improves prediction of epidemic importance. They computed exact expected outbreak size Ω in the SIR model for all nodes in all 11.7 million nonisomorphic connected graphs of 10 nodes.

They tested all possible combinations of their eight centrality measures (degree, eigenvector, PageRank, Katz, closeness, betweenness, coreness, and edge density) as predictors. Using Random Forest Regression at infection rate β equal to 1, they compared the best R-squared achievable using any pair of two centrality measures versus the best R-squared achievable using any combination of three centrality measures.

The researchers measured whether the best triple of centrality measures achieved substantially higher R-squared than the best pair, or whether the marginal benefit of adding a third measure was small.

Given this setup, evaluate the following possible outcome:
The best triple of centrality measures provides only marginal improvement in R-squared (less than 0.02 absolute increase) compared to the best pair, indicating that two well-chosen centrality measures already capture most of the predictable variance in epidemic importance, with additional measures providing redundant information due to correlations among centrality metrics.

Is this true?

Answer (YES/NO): NO